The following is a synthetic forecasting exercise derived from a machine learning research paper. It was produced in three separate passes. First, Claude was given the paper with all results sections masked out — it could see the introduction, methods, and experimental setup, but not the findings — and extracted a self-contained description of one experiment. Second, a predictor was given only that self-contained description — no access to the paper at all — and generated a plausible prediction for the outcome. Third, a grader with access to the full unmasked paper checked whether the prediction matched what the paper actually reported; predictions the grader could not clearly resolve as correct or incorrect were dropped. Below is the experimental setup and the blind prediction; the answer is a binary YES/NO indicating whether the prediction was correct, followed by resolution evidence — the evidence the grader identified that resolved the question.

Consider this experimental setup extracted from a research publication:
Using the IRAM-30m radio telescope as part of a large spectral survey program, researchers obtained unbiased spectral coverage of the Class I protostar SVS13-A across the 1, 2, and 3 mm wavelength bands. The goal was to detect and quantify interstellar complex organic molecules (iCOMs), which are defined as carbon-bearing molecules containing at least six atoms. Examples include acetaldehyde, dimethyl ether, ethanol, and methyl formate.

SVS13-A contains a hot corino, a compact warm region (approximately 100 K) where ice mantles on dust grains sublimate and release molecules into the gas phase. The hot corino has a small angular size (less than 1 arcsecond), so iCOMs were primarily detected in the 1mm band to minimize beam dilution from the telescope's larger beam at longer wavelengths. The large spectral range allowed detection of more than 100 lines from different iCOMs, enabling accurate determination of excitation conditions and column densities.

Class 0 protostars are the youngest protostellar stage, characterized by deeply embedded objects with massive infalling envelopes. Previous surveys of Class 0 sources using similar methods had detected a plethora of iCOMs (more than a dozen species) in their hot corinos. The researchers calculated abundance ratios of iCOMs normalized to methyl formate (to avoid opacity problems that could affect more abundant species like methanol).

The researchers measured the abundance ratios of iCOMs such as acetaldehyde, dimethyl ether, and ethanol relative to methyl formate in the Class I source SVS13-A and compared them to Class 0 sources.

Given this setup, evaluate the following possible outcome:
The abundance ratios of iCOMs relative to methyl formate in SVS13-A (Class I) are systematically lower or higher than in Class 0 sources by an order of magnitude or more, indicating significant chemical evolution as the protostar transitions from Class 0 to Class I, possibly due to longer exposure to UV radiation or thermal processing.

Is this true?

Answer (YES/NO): NO